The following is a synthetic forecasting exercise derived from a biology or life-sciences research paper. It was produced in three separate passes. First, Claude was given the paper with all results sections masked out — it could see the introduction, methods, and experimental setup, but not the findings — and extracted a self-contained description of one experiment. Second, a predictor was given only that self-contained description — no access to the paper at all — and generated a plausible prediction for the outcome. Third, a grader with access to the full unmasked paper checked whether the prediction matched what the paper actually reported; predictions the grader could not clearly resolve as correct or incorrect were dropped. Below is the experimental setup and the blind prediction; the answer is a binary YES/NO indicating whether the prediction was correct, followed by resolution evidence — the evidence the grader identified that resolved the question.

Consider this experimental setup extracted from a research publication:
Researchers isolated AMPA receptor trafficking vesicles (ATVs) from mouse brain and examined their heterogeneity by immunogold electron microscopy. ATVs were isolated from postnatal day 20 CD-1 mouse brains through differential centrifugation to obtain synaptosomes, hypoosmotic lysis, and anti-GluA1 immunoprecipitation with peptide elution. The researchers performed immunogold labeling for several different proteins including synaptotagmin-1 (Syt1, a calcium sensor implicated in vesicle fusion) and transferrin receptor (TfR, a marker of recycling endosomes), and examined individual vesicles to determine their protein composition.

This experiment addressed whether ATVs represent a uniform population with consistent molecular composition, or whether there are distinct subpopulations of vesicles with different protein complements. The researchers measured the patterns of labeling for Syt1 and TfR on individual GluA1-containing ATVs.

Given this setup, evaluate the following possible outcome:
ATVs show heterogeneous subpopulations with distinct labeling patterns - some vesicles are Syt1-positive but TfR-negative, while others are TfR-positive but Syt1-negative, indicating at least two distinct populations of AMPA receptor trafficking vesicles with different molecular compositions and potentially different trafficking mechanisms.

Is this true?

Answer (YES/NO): NO